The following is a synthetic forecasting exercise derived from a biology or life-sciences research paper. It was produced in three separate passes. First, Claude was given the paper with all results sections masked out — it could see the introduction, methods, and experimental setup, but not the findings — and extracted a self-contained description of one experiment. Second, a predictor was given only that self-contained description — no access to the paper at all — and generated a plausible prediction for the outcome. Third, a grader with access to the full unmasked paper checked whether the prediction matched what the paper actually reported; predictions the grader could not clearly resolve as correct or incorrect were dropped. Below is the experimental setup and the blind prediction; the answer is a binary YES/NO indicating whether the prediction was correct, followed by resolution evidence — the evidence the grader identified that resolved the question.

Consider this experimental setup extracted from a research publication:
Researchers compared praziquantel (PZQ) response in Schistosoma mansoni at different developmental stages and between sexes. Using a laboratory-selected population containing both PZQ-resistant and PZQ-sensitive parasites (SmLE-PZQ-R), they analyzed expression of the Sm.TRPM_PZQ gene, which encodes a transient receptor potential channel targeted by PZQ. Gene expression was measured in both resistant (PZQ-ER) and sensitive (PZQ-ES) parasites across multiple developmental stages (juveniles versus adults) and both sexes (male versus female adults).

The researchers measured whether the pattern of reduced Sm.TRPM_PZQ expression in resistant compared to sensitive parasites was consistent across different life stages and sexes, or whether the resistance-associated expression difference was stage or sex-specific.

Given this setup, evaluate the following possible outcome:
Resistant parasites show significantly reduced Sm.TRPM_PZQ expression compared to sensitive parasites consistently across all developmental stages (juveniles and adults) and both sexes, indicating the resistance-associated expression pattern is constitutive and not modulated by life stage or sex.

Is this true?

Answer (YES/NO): YES